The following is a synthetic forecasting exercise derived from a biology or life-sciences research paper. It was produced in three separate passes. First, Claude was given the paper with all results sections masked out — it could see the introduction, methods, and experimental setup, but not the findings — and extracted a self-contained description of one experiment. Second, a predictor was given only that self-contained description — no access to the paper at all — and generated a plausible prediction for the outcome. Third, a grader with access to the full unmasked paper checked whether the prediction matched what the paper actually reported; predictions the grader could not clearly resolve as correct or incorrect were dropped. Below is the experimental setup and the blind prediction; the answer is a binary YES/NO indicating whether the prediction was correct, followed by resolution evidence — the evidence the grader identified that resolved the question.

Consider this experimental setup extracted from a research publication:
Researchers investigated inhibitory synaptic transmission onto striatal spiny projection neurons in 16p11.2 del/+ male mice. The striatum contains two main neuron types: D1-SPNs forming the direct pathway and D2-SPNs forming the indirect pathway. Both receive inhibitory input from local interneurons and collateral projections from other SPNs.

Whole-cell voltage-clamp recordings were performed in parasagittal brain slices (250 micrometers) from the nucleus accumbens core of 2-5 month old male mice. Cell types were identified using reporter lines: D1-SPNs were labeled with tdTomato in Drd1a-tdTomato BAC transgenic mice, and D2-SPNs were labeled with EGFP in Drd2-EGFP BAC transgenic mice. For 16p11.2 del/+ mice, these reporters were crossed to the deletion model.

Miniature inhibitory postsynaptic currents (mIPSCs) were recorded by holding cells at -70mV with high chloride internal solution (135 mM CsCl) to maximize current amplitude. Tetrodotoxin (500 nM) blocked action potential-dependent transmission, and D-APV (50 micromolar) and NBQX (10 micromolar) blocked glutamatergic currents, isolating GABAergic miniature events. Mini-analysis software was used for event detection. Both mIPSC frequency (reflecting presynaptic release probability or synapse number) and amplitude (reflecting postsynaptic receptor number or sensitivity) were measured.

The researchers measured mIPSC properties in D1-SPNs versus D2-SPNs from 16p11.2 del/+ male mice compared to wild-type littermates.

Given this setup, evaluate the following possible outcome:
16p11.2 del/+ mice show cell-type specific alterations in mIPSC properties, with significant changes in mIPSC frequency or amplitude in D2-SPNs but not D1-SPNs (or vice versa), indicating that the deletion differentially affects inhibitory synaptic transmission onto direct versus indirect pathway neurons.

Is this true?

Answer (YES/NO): NO